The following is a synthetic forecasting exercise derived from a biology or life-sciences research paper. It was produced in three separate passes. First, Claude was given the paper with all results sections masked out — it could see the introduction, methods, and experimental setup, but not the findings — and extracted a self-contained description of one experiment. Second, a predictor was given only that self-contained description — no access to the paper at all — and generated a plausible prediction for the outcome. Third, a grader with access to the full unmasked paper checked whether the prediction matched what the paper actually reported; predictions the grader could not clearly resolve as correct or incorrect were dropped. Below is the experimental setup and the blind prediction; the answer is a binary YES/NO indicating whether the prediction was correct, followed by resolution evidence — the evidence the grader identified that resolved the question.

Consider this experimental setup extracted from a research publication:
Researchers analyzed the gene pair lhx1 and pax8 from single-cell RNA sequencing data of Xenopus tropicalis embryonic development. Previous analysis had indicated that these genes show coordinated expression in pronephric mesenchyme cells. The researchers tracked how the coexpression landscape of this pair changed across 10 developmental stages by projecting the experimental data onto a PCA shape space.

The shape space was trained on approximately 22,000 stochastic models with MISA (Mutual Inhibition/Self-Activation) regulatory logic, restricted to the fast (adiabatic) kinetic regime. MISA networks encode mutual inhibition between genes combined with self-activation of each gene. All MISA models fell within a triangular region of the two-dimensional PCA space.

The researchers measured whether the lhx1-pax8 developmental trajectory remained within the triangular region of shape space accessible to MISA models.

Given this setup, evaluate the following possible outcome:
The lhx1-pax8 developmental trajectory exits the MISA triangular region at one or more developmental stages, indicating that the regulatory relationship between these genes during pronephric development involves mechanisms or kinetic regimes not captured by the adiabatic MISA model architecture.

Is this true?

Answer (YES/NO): YES